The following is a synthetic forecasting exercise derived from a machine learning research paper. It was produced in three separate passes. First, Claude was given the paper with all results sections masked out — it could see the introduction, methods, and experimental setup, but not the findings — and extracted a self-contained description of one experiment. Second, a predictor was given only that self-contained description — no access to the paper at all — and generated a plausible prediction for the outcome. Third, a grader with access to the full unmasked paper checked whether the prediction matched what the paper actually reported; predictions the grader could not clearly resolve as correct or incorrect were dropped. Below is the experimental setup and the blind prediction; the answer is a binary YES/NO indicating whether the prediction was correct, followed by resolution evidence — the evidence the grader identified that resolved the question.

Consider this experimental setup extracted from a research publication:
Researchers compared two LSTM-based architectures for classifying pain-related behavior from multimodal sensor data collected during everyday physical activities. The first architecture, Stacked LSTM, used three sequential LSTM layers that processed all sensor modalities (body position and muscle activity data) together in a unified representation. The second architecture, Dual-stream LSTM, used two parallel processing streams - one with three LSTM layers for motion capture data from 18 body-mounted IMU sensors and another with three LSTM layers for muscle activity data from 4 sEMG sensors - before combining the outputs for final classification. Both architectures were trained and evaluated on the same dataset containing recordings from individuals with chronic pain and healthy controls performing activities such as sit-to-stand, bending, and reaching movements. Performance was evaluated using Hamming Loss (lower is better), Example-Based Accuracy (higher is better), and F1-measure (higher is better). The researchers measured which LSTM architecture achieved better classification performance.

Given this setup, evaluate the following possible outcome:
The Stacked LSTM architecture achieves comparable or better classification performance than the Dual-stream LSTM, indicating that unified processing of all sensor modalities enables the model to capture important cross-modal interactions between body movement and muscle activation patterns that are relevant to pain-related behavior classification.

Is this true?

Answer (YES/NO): NO